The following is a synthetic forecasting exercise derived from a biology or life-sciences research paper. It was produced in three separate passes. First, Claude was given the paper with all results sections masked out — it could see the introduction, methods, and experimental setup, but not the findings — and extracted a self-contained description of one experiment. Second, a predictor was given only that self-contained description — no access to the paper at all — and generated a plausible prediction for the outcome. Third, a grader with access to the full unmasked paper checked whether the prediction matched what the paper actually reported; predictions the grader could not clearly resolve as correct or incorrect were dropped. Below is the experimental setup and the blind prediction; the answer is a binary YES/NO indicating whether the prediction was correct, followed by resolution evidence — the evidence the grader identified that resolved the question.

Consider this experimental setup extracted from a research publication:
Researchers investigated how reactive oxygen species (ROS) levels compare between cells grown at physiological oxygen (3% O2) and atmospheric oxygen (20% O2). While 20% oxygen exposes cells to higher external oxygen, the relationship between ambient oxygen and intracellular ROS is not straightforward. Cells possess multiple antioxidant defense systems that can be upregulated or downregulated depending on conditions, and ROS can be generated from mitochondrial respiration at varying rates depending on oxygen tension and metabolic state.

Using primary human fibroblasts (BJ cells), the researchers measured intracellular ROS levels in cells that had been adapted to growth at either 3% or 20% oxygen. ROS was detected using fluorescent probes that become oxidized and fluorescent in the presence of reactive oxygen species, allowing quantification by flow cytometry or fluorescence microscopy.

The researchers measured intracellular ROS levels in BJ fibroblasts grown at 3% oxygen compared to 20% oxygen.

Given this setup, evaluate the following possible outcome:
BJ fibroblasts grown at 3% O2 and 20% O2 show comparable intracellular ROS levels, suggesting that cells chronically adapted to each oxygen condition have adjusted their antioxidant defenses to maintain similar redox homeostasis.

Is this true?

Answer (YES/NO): NO